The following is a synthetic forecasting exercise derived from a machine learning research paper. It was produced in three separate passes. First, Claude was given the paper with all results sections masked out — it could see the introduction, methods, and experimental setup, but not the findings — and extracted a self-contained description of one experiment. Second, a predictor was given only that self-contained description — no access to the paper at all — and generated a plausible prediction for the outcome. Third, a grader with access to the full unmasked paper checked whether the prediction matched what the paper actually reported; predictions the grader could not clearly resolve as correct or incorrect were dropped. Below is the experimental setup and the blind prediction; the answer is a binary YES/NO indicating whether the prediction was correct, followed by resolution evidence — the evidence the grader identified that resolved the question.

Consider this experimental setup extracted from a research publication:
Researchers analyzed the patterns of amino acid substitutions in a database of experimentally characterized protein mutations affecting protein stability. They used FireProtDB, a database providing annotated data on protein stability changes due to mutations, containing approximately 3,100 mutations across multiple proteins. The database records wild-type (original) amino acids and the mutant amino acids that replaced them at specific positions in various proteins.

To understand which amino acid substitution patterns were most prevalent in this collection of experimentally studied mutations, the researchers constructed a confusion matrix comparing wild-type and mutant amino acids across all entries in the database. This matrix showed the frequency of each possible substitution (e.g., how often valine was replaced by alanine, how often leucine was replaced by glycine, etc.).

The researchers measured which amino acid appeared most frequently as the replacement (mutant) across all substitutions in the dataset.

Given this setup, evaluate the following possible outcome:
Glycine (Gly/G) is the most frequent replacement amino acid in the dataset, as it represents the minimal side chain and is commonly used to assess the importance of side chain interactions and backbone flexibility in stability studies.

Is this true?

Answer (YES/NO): NO